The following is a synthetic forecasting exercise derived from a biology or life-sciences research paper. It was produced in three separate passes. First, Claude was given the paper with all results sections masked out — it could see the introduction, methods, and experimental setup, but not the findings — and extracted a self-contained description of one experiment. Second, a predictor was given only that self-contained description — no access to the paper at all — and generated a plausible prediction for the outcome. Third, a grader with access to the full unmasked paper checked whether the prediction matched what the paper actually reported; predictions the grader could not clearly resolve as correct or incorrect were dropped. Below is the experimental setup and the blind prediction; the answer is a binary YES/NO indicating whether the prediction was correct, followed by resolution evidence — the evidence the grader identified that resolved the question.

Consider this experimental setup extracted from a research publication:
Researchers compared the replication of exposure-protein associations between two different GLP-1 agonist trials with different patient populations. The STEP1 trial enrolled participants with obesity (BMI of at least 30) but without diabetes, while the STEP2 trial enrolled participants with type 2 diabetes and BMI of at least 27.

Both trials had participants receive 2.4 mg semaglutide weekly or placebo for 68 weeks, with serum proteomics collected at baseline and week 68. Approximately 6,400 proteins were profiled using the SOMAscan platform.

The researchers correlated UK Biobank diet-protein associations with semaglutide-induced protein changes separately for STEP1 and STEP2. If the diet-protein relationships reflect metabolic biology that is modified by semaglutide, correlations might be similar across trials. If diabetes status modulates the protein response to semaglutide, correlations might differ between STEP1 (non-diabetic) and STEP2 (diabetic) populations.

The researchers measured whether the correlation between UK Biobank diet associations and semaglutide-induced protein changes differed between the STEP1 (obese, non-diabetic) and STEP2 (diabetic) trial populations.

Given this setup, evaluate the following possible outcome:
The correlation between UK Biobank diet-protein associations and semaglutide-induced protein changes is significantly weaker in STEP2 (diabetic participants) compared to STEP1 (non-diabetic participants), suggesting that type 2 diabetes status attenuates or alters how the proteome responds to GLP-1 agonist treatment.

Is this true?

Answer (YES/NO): NO